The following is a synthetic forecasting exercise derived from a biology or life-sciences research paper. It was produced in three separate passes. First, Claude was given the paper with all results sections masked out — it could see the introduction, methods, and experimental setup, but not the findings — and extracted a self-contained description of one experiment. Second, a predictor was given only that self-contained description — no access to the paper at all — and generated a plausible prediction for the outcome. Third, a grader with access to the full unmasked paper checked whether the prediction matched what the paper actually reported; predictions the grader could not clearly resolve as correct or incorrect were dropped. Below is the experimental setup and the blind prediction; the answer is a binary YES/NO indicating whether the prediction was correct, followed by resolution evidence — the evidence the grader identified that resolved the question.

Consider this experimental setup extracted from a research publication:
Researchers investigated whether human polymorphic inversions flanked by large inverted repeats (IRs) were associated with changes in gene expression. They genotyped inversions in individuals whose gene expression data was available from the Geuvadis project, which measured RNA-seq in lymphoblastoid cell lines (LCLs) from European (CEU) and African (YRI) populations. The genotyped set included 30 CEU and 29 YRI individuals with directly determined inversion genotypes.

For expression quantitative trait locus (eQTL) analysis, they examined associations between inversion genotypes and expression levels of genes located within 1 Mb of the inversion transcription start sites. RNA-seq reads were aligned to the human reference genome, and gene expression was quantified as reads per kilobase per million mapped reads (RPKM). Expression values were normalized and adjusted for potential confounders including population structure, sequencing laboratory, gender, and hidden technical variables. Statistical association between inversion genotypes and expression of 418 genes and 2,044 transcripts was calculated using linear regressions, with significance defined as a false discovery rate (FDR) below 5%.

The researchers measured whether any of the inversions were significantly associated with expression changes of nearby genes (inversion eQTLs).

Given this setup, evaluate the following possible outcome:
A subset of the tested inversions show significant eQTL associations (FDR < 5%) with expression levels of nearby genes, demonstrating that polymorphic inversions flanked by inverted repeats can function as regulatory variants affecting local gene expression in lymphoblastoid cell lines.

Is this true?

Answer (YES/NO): YES